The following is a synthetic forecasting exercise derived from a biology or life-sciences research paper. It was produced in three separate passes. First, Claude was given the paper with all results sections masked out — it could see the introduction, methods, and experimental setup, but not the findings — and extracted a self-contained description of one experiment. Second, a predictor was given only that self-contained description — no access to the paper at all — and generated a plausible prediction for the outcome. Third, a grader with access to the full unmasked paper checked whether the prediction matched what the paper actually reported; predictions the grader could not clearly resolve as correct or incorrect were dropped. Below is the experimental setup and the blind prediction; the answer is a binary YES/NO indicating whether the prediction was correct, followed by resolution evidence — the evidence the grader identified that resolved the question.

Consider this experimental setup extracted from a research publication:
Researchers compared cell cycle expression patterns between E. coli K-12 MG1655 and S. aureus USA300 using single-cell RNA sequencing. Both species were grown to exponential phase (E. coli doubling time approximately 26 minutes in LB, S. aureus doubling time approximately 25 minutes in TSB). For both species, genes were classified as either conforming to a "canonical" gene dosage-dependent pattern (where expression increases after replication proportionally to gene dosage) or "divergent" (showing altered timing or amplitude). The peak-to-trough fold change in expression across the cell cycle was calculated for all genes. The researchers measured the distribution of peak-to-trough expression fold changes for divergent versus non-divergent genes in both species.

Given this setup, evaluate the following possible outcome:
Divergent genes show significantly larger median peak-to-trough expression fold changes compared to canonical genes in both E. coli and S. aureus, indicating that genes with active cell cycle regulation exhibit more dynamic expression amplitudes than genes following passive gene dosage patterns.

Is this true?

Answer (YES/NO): YES